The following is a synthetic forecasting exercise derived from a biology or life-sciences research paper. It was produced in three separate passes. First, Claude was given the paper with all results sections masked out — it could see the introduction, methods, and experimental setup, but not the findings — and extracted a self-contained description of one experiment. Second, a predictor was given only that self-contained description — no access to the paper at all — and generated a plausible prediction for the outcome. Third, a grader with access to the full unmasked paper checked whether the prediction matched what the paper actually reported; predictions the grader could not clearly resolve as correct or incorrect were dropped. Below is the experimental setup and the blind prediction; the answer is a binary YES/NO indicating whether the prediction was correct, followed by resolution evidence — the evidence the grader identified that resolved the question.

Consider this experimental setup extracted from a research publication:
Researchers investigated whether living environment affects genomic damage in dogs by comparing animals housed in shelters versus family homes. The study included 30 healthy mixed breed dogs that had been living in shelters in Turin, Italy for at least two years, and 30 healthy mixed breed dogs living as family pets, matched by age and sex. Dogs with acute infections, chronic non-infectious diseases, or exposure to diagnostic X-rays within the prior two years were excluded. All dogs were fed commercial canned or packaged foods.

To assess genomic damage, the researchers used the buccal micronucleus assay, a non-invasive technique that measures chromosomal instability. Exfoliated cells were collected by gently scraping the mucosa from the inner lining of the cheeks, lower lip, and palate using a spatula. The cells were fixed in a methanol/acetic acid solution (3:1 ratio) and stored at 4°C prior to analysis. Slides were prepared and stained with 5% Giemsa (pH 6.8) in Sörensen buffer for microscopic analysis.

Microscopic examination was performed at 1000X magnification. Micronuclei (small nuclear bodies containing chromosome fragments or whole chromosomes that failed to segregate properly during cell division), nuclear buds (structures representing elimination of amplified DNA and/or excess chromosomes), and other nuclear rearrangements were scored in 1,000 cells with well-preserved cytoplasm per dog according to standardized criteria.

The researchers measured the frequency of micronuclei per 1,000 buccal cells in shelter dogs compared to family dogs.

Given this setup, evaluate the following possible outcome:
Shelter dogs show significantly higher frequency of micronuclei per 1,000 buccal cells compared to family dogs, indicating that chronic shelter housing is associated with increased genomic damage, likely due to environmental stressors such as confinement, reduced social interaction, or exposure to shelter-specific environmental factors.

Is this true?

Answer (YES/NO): YES